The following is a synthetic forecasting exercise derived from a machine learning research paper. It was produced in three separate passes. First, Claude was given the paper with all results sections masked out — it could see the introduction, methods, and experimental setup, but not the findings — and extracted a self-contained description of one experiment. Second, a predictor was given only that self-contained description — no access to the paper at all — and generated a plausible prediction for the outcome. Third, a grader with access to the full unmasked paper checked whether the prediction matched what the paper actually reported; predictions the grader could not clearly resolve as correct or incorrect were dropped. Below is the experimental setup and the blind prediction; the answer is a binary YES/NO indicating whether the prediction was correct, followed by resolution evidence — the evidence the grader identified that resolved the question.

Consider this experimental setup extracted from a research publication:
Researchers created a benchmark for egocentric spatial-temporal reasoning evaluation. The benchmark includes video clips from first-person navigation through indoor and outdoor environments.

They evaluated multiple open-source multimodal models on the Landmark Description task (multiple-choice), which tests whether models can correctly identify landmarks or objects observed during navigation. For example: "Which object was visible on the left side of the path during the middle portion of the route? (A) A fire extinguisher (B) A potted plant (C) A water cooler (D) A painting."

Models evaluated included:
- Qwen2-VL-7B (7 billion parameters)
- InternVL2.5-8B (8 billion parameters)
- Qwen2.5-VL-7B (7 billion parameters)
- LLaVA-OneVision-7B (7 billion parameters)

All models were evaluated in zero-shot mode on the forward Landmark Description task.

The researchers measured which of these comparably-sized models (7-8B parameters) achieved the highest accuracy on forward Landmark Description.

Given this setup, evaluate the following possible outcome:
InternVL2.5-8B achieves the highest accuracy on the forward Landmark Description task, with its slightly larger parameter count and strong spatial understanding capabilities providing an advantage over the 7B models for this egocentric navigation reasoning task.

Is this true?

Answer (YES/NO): YES